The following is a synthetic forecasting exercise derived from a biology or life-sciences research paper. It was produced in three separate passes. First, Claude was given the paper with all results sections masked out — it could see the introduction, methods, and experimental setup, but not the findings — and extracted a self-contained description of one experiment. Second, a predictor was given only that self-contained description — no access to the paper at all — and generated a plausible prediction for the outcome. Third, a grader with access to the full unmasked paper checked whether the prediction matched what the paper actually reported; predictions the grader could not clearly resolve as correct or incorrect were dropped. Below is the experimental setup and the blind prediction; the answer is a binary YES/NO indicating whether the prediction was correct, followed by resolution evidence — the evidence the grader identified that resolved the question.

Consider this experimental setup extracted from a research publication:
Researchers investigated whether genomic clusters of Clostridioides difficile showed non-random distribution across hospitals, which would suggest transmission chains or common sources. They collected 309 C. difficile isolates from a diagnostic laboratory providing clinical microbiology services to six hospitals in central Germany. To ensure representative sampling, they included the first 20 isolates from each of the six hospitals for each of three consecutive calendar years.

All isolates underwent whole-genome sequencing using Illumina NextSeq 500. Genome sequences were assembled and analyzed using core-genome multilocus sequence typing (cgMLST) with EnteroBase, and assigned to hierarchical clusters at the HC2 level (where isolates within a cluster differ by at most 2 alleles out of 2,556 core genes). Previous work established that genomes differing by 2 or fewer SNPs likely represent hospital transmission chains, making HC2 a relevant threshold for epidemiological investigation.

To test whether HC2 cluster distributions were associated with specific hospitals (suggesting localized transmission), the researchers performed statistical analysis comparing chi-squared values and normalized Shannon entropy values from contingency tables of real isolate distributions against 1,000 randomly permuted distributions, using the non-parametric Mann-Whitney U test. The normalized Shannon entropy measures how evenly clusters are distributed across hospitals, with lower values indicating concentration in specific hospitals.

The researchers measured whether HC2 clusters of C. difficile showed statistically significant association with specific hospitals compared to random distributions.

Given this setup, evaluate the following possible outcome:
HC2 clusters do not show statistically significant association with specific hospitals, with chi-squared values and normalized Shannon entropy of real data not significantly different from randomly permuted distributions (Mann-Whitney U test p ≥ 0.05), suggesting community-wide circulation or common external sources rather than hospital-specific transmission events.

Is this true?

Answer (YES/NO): NO